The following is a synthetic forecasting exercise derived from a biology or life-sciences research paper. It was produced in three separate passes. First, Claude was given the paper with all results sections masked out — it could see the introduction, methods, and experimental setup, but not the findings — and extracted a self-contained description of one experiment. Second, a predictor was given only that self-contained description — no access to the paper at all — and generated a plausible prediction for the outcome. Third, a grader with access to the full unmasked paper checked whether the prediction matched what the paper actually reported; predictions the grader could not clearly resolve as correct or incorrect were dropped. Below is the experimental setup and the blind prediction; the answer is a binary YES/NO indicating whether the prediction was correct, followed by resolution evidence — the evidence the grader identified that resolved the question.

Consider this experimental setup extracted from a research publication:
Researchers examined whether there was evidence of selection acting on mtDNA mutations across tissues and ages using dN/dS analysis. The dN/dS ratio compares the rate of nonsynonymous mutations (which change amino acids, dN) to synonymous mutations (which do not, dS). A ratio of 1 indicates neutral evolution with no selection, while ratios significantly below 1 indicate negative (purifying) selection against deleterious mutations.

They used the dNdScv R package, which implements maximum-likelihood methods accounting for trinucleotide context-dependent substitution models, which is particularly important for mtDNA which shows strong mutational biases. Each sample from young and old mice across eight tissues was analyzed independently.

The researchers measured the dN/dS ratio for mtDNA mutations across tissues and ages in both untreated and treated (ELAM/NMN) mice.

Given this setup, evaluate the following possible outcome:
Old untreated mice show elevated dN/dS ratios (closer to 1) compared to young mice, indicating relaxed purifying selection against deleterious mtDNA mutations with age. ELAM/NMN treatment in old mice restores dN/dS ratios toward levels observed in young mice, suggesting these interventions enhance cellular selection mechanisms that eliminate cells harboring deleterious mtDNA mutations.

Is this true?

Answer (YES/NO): NO